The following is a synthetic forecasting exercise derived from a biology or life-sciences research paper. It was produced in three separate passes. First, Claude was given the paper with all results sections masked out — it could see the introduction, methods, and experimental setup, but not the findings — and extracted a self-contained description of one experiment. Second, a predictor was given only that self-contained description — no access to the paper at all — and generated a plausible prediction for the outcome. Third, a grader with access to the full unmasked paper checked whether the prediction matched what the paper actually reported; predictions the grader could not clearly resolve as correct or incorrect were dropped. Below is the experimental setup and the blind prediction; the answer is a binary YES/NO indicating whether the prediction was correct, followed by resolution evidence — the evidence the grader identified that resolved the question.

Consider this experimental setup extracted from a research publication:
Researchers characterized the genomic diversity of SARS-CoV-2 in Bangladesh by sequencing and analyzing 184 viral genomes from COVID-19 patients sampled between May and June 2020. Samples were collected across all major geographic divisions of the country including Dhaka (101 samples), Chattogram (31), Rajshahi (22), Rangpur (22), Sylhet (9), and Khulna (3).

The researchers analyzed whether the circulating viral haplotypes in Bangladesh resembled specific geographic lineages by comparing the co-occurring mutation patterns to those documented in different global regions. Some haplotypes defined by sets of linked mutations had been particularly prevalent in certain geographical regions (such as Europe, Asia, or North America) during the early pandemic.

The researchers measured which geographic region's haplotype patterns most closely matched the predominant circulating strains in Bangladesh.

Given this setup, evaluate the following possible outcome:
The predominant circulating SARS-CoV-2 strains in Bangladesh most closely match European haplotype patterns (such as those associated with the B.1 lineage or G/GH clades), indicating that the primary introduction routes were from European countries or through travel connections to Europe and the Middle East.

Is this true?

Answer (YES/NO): YES